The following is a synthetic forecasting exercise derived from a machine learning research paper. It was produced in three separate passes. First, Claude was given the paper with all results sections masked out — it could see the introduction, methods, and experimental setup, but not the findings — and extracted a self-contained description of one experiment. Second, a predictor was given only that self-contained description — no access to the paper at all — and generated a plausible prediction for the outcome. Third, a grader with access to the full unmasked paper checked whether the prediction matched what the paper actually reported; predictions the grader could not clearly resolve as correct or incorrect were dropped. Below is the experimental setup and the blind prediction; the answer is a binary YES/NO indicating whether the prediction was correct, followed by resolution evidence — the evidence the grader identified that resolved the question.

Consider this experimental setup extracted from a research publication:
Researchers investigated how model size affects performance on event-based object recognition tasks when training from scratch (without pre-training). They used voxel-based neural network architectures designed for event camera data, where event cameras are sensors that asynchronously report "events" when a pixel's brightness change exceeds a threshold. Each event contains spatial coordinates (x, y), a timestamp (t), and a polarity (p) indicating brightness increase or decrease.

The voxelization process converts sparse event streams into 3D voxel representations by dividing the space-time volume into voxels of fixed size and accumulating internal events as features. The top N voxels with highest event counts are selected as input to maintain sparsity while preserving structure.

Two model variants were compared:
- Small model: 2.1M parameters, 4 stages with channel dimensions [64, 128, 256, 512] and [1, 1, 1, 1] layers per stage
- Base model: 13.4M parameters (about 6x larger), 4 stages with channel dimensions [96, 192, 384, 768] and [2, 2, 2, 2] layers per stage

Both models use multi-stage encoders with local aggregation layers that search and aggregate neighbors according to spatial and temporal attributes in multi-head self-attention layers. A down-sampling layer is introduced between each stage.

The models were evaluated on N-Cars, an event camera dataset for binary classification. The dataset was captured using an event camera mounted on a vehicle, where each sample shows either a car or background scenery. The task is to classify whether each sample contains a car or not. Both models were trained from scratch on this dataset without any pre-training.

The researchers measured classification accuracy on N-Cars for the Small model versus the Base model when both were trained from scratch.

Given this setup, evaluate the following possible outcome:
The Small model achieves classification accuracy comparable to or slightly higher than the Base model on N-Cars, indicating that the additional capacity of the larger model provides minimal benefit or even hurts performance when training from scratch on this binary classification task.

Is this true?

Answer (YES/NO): YES